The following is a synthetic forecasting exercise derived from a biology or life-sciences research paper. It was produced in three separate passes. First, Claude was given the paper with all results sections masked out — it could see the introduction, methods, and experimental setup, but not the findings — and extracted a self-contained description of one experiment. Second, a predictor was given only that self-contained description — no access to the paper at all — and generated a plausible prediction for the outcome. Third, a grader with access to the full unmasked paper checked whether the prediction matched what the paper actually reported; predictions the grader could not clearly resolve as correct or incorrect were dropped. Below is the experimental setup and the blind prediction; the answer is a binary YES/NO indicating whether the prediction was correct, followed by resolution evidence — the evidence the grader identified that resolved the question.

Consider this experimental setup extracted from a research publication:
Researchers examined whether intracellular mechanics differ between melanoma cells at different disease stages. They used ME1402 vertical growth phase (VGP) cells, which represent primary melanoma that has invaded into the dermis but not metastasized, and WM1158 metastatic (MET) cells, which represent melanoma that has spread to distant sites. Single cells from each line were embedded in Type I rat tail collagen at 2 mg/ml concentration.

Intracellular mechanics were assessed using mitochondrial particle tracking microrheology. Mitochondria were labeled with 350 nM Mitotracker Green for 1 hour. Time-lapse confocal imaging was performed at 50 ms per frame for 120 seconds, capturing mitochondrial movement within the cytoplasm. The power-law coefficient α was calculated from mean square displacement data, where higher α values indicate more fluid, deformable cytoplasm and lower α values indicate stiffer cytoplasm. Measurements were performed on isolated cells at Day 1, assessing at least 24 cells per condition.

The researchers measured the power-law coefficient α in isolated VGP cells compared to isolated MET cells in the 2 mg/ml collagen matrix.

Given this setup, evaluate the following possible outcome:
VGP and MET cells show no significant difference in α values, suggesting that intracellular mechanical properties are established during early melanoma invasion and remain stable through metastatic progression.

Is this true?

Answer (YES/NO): NO